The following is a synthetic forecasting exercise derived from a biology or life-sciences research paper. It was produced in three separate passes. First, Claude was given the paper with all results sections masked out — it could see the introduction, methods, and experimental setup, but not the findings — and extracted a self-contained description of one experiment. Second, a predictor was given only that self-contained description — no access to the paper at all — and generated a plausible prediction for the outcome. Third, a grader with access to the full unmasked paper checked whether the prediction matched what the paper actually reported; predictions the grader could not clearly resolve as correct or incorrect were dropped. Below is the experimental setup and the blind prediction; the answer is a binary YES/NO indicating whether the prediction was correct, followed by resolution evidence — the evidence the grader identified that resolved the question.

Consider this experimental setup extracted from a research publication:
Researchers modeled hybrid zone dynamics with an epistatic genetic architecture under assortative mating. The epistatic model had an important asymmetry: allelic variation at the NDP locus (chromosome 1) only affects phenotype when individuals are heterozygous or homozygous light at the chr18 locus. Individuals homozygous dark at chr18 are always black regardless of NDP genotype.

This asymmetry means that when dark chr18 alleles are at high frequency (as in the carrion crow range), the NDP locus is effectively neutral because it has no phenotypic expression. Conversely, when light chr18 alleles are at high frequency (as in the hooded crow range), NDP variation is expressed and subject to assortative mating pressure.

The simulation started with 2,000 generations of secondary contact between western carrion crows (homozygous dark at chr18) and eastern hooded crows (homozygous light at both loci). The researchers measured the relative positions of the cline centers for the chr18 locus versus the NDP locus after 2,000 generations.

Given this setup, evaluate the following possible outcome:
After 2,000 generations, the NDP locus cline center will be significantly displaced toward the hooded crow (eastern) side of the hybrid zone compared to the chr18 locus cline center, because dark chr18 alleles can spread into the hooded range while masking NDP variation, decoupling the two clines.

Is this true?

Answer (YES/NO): NO